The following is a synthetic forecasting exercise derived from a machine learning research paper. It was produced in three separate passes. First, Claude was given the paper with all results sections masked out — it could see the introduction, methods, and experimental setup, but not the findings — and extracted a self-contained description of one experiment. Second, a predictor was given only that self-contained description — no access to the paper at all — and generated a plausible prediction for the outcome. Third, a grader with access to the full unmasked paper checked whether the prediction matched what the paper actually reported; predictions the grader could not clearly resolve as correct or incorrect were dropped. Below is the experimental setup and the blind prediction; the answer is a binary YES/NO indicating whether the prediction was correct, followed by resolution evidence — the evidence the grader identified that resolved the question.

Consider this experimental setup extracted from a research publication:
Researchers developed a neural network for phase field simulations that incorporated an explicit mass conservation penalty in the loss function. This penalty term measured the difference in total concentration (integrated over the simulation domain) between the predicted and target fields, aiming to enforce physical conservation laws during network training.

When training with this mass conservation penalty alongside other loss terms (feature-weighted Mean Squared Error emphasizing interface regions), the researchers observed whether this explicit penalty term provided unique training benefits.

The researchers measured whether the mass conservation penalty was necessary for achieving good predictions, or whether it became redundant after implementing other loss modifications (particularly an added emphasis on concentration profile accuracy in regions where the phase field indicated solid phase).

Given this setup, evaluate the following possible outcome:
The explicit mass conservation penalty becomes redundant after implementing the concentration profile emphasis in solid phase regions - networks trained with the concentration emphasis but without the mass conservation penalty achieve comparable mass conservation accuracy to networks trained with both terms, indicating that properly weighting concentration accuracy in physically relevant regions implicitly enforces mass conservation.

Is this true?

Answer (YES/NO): YES